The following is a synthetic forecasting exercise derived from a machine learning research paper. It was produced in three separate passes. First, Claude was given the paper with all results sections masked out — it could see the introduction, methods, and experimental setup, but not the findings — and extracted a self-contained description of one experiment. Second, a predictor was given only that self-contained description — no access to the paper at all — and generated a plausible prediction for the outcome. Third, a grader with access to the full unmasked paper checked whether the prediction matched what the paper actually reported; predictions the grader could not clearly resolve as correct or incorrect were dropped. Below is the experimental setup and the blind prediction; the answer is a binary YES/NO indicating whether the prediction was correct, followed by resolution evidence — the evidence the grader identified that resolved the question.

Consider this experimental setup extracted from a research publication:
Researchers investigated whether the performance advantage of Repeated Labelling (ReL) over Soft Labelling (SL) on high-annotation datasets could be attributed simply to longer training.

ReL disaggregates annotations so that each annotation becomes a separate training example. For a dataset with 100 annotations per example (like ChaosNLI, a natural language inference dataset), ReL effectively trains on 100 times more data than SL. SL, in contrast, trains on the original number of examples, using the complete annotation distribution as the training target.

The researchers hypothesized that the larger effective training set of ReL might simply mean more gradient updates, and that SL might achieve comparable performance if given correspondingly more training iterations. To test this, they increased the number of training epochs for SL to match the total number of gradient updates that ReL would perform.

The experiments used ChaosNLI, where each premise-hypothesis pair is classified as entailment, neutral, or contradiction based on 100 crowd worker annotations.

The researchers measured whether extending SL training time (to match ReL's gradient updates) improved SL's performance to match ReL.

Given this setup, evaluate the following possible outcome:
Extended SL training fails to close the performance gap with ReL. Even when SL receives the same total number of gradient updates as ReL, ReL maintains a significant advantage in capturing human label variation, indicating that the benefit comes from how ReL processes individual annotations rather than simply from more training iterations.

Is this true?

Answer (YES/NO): YES